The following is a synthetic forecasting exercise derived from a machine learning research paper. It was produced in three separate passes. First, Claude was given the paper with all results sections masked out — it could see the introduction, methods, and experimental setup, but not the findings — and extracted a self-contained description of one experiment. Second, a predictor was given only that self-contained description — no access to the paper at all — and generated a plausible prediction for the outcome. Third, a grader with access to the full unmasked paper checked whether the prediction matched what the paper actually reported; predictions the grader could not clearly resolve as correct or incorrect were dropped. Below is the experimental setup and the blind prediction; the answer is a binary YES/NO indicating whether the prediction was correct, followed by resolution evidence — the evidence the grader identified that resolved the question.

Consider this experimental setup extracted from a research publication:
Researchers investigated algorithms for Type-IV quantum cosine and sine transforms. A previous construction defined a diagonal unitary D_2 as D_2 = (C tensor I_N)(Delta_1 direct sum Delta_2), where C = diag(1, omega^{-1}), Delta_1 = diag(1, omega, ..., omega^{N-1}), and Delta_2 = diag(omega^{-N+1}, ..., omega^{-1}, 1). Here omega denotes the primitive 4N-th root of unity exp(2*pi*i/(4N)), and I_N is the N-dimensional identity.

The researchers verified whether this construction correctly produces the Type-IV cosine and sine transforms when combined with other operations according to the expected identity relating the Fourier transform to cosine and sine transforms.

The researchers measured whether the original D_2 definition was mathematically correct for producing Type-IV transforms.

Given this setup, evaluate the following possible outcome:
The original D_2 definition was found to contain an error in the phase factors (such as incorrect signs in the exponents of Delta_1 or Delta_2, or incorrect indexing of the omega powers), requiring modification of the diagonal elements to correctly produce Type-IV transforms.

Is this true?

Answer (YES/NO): YES